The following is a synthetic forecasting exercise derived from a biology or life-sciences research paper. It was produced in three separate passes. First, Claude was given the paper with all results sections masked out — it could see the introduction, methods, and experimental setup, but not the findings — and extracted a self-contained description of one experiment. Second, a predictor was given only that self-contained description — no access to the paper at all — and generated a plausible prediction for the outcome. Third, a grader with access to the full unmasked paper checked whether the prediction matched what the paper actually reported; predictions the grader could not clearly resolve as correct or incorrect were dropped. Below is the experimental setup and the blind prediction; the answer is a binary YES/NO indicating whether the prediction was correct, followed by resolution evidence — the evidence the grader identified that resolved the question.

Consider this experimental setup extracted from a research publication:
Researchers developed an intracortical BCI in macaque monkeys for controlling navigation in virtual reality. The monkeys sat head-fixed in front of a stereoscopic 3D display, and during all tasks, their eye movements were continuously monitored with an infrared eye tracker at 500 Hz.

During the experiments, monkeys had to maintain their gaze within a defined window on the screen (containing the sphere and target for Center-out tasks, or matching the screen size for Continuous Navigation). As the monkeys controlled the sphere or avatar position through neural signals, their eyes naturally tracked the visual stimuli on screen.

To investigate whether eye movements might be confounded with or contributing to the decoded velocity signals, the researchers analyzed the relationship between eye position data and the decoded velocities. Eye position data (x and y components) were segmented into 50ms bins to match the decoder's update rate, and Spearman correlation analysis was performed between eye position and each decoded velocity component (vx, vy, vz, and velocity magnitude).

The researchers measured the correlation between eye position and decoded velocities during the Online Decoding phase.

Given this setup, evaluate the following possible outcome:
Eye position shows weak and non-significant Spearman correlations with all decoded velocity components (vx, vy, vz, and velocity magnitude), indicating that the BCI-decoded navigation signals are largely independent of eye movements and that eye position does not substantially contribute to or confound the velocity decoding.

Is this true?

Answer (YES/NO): NO